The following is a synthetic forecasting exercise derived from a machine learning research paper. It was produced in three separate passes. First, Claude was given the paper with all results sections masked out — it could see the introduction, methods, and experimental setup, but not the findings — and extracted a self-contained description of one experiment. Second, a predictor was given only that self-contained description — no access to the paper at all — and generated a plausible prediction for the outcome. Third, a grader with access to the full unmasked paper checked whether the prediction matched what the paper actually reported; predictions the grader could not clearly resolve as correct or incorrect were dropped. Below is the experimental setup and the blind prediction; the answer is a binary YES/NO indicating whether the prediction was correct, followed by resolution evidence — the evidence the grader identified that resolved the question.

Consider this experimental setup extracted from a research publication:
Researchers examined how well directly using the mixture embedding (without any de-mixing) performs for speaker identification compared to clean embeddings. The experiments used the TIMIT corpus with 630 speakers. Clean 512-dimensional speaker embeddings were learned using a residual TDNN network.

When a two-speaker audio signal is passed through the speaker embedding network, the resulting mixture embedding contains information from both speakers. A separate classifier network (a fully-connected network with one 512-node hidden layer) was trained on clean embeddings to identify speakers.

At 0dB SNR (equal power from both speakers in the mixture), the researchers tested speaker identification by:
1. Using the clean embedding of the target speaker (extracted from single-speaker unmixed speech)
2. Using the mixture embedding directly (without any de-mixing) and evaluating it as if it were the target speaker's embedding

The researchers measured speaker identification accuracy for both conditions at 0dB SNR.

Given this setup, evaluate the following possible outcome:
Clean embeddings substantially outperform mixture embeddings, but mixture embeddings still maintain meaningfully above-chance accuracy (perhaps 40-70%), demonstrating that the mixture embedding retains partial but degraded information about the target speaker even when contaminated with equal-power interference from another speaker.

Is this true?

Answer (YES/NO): YES